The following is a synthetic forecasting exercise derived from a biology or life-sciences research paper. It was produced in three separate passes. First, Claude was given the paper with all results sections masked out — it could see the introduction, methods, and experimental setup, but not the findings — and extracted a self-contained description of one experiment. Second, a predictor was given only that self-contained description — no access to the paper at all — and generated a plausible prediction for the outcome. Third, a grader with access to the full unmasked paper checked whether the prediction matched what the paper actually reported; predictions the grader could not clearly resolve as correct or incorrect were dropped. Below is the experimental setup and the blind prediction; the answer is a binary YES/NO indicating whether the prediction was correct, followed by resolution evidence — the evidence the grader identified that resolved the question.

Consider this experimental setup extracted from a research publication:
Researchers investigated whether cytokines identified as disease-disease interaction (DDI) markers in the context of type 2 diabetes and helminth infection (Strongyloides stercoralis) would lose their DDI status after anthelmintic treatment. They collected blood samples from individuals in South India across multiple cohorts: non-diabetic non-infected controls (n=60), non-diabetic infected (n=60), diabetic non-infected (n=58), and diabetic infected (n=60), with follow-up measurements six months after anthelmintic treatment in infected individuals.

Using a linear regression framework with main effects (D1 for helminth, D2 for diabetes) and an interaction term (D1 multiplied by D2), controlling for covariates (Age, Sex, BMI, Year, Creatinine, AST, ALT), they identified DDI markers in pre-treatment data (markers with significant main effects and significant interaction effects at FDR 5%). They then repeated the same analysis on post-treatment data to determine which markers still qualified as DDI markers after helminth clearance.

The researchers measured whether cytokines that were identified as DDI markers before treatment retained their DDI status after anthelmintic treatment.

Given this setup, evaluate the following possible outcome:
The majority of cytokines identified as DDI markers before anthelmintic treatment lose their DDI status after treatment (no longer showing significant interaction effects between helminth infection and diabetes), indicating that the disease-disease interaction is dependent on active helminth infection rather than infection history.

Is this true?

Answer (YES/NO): YES